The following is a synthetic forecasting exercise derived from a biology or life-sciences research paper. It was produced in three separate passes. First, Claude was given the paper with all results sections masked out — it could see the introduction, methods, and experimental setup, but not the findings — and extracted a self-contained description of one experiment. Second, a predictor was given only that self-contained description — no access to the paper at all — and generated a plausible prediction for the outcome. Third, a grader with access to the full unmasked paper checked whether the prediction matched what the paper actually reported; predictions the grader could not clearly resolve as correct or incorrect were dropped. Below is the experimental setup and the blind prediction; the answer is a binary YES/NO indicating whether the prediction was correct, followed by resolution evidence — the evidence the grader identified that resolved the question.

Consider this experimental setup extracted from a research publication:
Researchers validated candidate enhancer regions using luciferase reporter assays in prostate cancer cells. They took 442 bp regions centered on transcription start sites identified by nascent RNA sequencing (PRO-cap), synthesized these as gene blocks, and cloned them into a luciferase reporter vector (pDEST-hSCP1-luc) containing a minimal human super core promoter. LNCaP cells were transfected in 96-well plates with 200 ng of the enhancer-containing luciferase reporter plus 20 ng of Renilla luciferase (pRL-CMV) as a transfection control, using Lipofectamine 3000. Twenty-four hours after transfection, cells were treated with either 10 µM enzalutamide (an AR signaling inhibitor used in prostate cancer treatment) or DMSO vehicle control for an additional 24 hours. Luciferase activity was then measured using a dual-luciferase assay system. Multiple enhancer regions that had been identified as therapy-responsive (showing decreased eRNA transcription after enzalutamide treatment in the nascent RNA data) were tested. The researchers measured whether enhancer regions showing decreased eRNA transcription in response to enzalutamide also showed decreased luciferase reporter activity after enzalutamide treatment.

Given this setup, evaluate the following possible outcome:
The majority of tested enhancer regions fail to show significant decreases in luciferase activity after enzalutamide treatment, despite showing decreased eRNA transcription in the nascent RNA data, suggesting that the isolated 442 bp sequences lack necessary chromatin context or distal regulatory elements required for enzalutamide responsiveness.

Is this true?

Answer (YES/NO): YES